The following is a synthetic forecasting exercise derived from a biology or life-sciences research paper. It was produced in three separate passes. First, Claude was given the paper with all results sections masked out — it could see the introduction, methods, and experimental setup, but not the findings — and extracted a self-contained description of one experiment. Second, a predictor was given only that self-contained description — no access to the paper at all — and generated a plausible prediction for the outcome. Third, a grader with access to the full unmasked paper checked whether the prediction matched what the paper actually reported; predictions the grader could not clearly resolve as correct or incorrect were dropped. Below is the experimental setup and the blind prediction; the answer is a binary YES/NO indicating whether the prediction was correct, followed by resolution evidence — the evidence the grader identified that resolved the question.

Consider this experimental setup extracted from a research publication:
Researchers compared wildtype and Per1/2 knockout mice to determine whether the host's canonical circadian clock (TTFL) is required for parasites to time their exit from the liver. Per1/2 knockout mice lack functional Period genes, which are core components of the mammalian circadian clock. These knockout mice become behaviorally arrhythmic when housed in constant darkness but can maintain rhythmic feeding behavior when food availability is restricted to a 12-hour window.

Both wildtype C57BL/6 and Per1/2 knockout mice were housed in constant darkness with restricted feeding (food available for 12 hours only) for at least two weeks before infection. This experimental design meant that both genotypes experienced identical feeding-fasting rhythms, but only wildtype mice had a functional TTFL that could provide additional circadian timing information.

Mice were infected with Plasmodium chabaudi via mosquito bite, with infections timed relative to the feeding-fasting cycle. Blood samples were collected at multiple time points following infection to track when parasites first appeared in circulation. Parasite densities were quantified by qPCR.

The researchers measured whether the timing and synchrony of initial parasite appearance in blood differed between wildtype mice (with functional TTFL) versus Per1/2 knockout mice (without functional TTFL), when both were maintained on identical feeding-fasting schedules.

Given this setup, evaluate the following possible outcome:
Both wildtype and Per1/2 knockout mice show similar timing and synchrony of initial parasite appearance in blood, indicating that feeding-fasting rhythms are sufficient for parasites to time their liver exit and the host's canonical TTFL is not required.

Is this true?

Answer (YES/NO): NO